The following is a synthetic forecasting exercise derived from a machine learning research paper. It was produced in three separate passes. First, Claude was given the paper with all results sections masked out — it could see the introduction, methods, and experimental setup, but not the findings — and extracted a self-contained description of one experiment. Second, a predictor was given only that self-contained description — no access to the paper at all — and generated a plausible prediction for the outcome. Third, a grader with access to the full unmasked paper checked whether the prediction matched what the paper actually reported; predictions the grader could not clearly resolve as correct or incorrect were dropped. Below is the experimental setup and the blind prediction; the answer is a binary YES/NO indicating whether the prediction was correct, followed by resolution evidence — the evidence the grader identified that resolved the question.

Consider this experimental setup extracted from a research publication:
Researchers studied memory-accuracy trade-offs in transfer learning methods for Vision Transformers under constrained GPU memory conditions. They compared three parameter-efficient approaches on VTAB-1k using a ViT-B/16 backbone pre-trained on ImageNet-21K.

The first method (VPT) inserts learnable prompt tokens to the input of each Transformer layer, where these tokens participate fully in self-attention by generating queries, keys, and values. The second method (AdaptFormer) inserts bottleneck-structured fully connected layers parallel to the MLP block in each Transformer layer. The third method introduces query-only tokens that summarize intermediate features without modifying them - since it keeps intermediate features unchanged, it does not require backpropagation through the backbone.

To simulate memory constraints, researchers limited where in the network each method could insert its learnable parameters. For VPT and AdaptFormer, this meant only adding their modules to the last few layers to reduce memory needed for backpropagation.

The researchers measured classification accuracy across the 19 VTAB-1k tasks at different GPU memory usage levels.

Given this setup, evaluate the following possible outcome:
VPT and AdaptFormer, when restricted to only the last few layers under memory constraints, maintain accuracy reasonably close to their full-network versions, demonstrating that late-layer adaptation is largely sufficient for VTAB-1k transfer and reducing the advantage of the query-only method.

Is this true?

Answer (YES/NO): NO